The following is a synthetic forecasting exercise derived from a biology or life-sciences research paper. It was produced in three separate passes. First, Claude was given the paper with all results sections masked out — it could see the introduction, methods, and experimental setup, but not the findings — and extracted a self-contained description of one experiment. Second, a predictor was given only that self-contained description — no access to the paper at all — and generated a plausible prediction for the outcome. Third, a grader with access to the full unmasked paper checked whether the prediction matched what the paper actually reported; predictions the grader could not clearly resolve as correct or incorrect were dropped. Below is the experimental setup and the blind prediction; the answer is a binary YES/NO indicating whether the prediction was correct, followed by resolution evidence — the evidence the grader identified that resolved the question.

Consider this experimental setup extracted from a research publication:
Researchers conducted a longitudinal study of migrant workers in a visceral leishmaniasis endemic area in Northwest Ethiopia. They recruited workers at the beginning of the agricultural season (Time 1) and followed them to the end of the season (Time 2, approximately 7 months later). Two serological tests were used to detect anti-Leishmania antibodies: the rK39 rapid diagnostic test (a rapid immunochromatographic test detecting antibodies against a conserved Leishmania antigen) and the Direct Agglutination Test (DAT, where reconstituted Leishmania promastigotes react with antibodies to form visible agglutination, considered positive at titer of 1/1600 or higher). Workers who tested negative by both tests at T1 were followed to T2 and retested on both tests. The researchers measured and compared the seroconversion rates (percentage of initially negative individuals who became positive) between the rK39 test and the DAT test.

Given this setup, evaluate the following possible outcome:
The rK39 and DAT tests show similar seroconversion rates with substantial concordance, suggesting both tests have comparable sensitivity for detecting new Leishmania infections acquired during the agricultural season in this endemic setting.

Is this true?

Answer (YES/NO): NO